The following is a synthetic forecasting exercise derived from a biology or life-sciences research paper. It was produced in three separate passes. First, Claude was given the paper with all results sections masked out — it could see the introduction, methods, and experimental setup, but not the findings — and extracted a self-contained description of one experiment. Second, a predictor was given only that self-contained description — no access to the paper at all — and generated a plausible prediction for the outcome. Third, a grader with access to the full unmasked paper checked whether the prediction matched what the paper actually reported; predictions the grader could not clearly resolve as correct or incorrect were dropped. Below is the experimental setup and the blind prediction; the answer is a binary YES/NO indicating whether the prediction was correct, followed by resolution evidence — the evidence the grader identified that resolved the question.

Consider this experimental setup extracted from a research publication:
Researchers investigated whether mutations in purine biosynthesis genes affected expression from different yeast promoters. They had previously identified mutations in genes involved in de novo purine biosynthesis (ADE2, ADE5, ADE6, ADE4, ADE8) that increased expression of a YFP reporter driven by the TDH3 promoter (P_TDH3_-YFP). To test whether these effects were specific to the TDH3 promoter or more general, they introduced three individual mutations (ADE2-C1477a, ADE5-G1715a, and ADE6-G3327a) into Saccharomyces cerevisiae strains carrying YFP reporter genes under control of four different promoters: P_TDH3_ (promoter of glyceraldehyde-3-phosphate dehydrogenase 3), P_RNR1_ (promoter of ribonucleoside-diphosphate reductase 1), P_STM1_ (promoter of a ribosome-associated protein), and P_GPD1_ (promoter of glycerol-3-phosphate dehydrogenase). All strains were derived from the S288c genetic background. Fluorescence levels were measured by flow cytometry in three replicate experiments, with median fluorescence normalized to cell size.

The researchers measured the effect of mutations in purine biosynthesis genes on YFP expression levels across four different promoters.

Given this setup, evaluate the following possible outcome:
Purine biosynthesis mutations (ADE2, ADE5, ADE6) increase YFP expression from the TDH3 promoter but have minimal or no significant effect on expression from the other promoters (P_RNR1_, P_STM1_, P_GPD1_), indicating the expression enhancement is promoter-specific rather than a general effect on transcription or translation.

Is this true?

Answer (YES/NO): YES